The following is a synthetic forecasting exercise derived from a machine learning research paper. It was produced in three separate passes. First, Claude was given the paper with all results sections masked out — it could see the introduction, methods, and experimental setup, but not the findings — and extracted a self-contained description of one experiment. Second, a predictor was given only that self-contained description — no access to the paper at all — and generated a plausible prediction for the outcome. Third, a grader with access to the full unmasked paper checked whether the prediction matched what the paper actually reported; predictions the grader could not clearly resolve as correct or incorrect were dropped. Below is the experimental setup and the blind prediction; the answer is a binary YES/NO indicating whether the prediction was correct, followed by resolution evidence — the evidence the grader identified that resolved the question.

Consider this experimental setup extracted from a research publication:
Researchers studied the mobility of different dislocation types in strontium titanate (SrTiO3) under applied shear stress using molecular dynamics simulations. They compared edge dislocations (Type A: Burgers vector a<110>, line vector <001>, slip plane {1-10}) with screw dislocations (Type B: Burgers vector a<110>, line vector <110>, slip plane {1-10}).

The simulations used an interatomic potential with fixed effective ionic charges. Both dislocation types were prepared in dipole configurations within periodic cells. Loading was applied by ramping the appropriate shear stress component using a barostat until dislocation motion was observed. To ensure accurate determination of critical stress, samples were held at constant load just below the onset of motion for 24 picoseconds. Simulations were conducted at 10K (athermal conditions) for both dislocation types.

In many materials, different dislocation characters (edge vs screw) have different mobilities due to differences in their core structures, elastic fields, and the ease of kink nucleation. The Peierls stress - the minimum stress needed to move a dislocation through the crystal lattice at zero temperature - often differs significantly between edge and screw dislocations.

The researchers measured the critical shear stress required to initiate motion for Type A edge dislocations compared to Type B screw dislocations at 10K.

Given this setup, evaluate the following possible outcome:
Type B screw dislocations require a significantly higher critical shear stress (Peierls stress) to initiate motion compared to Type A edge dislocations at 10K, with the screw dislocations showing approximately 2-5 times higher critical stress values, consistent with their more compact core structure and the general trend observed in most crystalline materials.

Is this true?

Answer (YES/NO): YES